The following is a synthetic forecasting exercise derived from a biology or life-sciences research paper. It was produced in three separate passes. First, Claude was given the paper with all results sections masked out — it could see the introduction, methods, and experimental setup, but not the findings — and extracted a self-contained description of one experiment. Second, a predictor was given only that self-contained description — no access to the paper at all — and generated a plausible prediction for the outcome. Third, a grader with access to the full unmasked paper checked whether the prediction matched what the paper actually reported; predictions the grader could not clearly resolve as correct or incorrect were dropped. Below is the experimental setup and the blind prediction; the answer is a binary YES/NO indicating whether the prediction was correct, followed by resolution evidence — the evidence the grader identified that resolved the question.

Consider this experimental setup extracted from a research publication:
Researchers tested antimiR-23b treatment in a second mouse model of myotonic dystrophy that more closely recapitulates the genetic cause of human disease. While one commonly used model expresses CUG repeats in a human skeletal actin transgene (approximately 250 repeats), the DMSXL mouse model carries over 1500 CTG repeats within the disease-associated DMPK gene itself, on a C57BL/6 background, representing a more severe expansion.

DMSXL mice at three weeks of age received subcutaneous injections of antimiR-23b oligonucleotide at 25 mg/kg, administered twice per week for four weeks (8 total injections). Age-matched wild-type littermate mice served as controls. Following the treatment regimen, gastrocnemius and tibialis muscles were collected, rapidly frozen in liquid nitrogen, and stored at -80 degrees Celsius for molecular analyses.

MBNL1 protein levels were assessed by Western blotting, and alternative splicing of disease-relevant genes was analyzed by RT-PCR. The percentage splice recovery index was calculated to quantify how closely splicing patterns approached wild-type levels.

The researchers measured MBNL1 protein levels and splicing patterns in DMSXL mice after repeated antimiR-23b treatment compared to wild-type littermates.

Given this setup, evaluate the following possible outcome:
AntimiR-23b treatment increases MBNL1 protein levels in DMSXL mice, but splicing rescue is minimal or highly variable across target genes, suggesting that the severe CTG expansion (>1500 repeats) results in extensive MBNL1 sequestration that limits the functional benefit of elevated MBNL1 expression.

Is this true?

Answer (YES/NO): NO